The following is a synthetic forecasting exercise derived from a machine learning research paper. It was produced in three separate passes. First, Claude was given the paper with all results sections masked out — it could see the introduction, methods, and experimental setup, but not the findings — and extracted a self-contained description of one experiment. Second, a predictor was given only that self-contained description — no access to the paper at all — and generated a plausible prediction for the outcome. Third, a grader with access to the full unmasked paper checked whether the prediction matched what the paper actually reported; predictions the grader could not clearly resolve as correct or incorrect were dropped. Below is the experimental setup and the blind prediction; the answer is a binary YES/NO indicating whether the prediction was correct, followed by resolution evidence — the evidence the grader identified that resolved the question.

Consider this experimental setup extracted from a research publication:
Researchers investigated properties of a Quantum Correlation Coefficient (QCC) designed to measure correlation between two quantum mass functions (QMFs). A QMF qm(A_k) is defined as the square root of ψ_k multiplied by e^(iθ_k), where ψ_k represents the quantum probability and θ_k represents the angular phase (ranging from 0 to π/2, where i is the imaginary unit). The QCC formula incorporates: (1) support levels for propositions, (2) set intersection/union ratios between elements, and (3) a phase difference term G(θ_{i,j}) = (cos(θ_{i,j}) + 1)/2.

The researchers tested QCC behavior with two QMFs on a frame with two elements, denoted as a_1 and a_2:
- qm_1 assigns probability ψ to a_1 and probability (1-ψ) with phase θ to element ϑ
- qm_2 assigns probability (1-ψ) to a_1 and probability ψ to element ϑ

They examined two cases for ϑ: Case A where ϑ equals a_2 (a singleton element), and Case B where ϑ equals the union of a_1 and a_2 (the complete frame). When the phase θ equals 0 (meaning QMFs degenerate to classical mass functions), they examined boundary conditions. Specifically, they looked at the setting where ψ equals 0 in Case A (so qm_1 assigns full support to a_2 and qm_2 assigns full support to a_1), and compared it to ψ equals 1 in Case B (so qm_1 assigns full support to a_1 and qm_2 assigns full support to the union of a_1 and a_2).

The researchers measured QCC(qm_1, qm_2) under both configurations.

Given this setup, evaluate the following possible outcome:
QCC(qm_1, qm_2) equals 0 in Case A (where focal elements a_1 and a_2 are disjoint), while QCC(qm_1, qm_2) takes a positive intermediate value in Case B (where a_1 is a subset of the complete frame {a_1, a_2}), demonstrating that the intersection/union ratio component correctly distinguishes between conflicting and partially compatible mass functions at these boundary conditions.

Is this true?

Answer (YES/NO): NO